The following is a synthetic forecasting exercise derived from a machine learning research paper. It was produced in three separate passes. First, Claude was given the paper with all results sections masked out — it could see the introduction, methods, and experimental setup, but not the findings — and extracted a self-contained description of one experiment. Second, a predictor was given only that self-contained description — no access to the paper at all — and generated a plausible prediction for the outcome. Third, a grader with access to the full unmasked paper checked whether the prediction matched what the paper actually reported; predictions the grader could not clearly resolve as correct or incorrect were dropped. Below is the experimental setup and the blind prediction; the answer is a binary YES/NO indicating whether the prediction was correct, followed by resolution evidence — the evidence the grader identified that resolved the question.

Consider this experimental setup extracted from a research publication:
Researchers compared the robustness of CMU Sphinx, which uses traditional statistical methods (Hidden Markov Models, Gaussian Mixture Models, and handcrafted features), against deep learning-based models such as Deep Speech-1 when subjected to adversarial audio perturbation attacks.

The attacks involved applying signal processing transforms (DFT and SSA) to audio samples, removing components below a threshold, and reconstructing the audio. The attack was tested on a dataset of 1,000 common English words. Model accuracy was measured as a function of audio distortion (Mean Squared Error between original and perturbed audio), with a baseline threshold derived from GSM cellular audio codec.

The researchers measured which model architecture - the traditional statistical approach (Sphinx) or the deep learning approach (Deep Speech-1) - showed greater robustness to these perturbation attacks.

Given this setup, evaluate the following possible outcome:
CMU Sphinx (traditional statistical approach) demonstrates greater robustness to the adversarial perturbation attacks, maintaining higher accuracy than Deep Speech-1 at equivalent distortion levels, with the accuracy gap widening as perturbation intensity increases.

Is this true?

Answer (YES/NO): YES